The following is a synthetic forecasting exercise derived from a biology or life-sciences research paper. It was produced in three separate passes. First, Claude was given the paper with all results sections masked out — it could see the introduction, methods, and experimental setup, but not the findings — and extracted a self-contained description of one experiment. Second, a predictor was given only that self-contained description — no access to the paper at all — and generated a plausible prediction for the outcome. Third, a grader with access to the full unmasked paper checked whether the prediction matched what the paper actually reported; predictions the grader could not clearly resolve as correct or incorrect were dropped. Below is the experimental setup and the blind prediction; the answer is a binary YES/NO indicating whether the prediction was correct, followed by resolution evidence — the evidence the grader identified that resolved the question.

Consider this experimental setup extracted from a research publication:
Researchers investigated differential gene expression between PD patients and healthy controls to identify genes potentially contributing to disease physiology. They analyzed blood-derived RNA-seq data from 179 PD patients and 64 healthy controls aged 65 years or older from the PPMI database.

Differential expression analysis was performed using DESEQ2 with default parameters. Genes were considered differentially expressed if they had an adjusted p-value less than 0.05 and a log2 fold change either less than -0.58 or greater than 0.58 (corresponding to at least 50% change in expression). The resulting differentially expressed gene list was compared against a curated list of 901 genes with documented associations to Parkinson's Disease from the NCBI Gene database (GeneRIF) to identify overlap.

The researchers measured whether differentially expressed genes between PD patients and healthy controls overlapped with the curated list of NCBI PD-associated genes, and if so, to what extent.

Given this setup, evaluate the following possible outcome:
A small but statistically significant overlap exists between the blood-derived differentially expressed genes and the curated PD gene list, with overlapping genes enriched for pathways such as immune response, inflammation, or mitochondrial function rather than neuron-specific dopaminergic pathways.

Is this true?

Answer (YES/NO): NO